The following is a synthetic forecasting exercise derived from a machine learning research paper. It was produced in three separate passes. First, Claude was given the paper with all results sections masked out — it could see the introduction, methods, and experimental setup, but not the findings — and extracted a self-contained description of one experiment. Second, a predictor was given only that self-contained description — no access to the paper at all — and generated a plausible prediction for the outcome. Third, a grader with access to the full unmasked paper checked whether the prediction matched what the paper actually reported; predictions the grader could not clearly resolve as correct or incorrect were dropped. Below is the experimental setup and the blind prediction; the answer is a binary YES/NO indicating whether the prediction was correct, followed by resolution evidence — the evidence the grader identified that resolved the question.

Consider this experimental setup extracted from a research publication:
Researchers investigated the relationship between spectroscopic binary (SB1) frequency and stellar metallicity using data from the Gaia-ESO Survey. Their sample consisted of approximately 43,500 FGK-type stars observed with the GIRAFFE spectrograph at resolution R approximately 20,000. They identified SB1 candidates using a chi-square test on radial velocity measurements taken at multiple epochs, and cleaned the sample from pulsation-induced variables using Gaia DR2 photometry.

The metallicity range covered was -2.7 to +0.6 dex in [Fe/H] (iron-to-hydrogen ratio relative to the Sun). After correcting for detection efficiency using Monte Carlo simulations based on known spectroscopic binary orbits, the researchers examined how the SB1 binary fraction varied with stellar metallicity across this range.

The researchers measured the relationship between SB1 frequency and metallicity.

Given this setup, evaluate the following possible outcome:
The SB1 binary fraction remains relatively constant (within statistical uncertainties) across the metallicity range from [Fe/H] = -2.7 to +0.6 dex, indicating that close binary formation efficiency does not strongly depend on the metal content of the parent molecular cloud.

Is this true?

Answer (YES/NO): NO